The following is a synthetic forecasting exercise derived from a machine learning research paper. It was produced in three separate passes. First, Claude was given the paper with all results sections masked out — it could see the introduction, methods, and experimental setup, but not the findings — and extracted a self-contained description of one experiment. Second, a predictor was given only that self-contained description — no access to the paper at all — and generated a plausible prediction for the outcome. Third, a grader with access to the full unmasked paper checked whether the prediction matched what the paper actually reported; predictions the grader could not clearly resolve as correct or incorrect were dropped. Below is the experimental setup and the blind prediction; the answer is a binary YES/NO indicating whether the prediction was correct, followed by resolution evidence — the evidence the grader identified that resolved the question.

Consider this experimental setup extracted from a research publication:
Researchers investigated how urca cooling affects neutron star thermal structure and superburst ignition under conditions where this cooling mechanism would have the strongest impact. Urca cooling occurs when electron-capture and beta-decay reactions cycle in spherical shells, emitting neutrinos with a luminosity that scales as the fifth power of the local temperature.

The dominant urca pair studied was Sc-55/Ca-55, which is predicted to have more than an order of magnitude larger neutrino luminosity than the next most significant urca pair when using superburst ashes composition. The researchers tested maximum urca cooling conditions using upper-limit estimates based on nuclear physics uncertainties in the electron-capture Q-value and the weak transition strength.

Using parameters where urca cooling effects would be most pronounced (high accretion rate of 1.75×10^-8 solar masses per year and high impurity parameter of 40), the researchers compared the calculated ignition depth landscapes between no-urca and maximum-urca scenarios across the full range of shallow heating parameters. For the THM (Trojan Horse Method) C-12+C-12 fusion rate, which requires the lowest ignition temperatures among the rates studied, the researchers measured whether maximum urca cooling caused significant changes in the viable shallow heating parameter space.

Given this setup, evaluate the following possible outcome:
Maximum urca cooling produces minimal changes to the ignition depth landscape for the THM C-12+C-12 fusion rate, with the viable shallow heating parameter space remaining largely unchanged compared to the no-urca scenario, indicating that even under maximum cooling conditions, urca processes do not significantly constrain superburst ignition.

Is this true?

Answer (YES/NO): YES